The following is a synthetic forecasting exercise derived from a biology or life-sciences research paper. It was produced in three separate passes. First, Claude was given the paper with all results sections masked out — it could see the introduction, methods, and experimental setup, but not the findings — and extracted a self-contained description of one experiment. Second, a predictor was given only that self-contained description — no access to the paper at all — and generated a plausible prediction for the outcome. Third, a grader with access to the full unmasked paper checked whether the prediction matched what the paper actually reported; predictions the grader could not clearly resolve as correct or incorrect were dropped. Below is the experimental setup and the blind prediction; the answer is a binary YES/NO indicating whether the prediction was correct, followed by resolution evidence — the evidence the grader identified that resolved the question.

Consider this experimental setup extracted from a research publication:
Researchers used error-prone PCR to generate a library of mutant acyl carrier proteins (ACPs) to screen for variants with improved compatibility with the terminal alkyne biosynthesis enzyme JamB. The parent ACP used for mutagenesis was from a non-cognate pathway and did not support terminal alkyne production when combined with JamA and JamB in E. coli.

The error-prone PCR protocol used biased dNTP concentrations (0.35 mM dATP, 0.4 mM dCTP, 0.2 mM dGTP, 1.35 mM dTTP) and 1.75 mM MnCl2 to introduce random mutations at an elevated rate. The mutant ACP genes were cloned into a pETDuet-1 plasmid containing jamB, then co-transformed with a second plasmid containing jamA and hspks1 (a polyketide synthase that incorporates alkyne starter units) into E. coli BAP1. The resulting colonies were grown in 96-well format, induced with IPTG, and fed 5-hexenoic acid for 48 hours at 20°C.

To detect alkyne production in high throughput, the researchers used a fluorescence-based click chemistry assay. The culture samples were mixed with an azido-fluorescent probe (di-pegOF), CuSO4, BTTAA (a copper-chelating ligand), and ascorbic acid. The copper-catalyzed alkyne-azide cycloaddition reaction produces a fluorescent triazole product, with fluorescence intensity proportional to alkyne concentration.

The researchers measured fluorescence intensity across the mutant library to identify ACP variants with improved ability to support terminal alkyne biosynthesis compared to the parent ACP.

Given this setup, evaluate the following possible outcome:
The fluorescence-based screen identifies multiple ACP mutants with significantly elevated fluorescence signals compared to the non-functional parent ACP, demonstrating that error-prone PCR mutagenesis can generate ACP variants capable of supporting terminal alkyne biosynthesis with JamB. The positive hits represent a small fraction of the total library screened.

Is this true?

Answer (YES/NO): YES